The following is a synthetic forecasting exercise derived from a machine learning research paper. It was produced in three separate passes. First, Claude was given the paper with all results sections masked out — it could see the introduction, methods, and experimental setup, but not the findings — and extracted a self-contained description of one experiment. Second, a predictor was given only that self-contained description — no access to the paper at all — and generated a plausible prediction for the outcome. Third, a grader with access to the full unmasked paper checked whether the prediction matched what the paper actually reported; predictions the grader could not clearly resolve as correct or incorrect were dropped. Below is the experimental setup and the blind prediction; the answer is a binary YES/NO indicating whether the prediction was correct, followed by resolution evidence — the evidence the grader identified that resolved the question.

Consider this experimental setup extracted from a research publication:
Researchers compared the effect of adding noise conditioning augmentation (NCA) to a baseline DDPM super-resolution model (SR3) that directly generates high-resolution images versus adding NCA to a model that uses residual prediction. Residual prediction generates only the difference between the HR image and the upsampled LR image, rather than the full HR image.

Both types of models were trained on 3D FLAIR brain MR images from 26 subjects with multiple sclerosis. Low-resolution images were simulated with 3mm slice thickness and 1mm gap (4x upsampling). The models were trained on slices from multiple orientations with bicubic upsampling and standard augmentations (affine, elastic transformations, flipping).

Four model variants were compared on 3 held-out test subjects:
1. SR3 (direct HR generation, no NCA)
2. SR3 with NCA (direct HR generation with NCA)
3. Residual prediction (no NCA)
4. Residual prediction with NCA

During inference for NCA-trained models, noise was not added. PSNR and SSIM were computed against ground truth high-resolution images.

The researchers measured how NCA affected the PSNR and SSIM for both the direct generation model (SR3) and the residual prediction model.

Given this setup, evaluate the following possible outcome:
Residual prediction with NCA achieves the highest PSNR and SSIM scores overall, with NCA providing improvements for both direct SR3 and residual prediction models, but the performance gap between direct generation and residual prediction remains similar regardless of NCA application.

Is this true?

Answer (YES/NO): NO